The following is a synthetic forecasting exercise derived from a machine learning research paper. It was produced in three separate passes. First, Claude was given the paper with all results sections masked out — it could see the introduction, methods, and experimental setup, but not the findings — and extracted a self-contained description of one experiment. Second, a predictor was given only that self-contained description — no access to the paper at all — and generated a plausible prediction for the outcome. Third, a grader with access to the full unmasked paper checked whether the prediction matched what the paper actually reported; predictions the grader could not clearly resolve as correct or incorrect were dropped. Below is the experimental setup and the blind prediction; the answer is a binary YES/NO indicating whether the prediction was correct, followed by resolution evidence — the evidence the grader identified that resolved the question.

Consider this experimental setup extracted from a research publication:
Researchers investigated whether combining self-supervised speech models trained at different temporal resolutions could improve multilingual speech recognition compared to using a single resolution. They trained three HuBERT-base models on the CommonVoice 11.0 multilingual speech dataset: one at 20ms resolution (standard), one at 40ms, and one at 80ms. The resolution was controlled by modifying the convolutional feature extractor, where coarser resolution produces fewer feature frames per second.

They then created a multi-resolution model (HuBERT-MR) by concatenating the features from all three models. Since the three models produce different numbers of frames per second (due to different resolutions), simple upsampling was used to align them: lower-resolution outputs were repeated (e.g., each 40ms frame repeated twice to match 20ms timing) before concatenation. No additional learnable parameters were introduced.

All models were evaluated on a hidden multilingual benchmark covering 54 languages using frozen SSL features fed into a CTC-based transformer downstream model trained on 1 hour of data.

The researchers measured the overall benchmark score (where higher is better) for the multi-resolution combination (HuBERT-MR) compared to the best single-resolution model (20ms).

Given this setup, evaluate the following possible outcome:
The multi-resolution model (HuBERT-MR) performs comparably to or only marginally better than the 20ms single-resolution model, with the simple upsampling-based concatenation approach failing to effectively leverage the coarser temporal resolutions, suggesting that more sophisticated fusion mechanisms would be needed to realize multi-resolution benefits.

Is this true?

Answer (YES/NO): NO